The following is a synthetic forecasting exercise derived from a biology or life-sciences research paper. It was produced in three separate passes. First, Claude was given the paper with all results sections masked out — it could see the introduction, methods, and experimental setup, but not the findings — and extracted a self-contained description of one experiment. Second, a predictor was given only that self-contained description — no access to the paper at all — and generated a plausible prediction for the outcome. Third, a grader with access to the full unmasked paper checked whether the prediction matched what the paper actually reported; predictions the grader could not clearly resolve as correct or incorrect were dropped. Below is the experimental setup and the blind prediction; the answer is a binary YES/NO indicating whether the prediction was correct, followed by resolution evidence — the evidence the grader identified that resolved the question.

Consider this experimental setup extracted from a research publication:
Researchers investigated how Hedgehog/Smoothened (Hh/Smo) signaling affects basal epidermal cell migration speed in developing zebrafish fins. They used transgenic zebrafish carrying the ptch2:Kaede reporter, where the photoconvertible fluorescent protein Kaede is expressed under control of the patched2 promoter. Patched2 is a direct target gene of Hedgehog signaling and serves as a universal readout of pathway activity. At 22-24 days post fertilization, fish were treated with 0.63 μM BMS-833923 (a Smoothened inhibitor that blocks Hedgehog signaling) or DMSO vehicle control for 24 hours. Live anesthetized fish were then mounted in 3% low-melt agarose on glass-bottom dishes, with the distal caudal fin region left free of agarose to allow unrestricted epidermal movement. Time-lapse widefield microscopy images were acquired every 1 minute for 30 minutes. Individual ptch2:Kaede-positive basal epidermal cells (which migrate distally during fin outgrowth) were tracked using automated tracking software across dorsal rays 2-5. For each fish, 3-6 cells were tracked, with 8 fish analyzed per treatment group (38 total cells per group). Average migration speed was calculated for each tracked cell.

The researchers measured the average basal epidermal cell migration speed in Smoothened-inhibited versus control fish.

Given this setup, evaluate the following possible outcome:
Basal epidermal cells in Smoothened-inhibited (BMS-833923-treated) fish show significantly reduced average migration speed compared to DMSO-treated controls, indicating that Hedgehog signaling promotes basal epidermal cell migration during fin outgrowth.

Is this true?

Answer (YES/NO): NO